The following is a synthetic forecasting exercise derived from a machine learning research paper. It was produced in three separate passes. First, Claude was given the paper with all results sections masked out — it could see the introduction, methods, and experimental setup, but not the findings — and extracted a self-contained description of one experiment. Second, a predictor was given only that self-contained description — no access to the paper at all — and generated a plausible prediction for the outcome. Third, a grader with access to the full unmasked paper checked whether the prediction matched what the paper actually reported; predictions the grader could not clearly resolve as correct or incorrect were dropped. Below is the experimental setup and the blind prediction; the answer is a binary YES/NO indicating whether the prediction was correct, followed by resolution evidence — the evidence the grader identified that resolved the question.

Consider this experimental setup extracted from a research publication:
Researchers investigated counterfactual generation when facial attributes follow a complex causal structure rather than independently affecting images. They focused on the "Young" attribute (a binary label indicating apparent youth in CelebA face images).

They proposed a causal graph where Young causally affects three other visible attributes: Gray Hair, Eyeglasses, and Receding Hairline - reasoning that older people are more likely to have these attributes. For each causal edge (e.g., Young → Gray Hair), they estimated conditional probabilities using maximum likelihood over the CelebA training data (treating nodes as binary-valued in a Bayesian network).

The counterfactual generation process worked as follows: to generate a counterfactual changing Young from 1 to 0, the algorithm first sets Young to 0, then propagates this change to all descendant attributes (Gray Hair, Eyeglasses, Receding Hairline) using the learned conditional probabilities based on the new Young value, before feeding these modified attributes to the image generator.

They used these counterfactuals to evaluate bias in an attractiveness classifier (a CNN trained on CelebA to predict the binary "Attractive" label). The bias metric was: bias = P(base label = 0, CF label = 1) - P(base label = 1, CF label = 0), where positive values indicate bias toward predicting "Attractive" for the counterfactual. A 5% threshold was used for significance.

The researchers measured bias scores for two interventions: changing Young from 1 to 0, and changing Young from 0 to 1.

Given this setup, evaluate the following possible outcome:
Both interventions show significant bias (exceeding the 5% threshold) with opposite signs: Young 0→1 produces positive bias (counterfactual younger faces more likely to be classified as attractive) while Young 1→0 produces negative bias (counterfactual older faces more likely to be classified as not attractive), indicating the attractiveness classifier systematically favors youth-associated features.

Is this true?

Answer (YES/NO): YES